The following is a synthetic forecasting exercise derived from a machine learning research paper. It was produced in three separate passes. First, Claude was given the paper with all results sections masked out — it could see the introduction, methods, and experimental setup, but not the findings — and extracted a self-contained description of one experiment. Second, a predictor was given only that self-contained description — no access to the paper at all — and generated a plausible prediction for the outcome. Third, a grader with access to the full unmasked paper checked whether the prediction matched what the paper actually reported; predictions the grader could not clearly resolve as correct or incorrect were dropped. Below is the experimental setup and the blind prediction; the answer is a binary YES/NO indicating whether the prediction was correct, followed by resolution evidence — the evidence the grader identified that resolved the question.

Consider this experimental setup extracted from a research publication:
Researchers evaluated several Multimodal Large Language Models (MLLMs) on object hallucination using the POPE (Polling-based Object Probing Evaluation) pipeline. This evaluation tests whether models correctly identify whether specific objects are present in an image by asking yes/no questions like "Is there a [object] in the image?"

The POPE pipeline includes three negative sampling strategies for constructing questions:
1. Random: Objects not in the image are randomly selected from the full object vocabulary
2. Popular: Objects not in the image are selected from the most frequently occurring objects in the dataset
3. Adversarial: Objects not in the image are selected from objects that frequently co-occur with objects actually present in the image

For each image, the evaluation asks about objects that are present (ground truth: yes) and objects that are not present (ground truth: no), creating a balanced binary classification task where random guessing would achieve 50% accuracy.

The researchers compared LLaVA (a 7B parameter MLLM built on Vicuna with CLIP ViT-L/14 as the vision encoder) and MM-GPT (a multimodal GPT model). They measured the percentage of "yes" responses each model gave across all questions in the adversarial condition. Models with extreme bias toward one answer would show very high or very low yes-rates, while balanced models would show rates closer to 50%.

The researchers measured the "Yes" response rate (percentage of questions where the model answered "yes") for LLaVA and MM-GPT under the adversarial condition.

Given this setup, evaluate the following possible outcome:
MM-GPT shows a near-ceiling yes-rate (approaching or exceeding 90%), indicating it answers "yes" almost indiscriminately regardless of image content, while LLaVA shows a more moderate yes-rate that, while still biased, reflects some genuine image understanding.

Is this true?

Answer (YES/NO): NO